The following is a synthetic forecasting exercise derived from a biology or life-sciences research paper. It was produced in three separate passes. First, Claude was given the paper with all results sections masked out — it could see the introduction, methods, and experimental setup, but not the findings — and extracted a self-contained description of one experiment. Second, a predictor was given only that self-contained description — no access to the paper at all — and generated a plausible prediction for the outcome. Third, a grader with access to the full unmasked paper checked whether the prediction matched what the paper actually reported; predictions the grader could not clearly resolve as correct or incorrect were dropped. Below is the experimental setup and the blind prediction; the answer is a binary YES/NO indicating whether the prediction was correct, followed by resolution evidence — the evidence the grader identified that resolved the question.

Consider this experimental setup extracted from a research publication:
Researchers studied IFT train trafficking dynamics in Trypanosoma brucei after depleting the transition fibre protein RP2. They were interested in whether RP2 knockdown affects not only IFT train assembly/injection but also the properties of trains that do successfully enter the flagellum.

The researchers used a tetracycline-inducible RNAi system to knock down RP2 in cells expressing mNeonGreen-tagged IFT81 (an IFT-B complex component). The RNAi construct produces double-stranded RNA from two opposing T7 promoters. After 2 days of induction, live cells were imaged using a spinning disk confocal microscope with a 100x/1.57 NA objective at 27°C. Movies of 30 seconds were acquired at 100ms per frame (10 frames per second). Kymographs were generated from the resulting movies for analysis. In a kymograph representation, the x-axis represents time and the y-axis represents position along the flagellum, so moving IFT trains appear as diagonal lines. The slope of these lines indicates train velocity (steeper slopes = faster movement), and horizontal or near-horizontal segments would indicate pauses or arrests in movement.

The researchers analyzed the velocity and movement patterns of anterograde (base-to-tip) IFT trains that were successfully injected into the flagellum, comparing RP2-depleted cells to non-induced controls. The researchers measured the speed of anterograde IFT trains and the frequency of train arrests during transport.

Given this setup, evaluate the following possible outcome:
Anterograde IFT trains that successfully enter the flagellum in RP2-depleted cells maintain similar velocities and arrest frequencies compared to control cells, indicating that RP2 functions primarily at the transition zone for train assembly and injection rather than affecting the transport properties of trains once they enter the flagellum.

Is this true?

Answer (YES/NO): NO